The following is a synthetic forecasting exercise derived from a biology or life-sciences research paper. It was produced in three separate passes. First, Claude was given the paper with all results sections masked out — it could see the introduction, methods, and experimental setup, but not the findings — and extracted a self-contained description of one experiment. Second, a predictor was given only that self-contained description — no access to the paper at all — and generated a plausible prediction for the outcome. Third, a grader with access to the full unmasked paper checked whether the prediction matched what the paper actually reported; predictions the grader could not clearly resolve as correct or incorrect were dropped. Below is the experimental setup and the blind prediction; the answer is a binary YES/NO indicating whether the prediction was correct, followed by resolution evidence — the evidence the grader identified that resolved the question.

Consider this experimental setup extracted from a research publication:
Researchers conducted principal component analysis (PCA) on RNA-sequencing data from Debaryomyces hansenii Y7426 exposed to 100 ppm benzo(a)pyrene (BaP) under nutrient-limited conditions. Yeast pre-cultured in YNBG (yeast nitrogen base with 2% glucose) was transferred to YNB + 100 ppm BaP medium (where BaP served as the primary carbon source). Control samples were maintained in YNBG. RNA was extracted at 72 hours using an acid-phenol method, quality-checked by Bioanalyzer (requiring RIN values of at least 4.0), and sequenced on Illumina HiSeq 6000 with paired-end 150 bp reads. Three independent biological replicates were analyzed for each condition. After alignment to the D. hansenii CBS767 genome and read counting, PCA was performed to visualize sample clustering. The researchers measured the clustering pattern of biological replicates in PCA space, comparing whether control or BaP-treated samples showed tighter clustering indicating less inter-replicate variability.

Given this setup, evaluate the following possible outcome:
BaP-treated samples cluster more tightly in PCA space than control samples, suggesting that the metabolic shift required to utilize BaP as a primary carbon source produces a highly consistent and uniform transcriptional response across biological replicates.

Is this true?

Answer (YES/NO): YES